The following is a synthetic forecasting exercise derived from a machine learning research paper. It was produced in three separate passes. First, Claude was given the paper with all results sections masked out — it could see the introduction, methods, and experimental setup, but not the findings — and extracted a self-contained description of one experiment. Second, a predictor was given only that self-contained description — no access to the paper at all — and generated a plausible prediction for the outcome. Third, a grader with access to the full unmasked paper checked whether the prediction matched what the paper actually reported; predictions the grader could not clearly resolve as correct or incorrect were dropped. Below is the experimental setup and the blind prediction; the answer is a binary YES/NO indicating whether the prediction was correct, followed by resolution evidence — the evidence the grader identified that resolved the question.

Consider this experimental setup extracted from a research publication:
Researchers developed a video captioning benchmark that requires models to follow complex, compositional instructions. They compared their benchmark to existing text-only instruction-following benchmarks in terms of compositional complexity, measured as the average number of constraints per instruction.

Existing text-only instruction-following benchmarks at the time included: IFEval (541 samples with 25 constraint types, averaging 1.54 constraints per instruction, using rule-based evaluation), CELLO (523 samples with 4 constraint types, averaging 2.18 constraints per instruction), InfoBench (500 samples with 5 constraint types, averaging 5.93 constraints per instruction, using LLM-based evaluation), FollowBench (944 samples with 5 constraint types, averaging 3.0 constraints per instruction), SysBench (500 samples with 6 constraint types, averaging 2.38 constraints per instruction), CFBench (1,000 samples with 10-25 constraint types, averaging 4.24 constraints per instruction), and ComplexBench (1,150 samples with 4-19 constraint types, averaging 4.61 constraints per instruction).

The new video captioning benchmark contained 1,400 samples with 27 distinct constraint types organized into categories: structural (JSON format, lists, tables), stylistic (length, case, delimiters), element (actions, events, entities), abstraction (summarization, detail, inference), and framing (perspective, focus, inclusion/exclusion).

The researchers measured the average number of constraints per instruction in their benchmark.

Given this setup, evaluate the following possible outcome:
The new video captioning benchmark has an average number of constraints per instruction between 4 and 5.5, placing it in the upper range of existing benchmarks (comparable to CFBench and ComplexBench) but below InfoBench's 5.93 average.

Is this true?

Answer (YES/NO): NO